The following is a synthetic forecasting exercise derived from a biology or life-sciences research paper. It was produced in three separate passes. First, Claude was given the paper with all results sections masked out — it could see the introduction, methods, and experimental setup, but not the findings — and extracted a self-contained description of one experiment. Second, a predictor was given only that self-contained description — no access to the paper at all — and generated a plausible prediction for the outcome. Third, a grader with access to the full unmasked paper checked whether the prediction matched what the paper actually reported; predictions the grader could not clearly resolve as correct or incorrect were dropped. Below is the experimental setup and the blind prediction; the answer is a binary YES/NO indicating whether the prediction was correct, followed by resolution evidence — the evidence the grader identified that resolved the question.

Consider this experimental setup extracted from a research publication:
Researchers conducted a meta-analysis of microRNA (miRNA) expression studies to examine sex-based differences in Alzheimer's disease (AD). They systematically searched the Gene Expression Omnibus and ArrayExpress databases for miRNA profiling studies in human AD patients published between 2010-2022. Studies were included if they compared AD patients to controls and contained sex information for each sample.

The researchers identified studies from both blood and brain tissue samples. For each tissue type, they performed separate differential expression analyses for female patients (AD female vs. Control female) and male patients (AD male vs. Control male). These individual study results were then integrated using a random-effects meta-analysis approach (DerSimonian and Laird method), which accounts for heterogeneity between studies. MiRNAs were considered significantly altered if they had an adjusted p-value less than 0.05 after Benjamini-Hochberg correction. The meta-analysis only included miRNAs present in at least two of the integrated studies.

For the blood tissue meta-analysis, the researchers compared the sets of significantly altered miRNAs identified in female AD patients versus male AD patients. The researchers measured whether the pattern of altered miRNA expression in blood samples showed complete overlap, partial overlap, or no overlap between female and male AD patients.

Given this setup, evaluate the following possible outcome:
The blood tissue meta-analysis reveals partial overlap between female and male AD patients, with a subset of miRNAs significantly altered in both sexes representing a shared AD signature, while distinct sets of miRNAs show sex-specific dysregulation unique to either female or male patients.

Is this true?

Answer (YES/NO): YES